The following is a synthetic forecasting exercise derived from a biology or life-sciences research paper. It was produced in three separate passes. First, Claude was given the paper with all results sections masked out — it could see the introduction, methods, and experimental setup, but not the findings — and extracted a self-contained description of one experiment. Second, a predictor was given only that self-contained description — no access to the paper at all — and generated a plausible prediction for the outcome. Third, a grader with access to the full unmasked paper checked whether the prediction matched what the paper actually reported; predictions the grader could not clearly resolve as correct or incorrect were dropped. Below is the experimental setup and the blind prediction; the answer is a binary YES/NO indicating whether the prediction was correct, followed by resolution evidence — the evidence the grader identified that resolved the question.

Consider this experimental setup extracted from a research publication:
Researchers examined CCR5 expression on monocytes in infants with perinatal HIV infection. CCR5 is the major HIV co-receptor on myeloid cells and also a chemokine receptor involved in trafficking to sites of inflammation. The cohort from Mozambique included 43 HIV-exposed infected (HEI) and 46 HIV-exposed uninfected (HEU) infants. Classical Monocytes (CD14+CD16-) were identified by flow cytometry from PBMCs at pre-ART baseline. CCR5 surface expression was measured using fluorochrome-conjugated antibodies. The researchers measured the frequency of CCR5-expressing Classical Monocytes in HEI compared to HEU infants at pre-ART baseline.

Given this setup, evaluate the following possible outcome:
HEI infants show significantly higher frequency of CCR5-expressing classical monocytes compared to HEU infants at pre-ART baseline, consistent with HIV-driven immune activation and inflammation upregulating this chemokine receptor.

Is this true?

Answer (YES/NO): NO